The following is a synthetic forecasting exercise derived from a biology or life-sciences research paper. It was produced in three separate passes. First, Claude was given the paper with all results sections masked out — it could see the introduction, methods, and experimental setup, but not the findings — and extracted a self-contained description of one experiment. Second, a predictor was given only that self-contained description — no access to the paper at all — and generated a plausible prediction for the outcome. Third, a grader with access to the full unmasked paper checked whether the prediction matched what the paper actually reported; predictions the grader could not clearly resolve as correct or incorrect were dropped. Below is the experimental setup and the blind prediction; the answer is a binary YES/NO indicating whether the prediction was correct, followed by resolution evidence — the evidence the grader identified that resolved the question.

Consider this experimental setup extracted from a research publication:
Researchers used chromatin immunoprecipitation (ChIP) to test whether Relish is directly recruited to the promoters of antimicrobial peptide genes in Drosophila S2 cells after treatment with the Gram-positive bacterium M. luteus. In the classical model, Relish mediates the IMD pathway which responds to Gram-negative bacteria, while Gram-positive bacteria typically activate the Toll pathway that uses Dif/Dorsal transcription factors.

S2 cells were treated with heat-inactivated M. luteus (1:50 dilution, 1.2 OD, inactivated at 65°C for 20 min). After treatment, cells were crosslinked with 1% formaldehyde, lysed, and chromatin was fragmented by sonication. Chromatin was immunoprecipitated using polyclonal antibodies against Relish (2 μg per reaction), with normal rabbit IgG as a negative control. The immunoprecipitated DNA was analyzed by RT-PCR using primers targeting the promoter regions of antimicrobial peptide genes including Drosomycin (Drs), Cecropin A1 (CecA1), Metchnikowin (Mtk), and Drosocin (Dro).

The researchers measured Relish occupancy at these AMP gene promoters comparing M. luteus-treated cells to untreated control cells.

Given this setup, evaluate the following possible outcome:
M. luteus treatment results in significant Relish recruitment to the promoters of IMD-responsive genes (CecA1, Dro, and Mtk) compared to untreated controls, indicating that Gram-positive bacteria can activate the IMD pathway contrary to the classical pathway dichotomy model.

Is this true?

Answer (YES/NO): YES